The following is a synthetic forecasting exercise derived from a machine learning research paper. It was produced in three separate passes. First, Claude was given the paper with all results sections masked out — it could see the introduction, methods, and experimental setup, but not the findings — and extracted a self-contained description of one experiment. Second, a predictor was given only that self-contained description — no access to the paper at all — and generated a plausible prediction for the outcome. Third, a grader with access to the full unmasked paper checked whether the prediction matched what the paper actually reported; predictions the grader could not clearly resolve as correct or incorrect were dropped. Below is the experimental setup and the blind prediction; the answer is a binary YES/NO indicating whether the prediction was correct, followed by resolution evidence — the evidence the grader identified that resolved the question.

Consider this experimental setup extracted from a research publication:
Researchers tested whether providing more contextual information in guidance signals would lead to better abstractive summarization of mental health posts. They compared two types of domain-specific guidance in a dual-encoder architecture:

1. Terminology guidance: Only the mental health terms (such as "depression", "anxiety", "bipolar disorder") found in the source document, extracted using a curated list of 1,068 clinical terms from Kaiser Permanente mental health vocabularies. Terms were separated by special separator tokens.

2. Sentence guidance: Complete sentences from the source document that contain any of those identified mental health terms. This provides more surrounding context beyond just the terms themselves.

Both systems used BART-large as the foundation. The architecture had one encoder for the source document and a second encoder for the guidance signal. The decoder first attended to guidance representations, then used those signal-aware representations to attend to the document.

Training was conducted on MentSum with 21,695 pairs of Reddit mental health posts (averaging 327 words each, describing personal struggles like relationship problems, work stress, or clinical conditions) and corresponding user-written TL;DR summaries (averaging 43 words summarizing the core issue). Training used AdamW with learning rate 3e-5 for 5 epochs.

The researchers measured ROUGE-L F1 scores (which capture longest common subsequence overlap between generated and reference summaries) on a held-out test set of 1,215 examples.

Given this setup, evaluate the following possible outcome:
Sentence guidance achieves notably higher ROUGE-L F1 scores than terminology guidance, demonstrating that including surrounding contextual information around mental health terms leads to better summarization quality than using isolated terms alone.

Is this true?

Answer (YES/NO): NO